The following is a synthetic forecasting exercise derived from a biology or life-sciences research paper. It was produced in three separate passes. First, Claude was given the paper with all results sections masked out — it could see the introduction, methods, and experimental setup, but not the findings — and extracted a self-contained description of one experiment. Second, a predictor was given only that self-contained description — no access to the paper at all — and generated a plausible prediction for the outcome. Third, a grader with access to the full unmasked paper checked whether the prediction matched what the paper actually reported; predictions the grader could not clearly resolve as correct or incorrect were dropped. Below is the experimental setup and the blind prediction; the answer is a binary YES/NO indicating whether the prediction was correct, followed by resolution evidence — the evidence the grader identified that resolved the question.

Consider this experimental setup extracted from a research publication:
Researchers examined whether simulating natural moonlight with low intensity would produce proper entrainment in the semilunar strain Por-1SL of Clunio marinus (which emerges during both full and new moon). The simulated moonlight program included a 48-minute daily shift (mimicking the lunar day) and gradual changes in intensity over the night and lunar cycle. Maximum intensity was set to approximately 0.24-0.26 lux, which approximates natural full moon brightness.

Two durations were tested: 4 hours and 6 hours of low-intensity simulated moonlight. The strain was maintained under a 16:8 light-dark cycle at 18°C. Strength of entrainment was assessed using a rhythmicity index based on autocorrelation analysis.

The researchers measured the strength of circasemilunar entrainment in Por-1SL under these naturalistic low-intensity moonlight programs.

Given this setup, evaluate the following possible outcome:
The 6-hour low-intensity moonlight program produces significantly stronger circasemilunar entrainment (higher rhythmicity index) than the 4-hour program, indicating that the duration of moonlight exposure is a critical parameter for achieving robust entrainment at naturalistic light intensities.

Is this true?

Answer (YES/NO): NO